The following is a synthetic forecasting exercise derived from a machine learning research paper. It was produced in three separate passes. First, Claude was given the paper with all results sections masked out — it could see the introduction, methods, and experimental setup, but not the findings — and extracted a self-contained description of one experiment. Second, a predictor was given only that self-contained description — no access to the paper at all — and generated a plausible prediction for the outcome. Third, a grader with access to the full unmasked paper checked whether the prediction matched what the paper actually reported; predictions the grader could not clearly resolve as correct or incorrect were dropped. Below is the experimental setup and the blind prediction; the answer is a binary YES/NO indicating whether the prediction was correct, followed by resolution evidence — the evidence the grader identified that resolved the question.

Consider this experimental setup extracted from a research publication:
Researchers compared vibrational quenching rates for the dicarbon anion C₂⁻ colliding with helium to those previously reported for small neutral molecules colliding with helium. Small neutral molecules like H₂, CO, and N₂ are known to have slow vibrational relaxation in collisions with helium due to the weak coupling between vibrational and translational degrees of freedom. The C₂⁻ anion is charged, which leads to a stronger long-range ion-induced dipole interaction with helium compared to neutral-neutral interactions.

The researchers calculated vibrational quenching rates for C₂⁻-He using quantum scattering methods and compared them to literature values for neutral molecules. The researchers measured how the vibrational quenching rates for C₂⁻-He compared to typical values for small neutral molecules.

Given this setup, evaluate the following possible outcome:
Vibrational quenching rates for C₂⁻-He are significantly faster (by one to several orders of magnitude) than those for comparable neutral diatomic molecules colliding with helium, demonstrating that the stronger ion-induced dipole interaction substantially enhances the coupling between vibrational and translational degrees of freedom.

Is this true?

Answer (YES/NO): NO